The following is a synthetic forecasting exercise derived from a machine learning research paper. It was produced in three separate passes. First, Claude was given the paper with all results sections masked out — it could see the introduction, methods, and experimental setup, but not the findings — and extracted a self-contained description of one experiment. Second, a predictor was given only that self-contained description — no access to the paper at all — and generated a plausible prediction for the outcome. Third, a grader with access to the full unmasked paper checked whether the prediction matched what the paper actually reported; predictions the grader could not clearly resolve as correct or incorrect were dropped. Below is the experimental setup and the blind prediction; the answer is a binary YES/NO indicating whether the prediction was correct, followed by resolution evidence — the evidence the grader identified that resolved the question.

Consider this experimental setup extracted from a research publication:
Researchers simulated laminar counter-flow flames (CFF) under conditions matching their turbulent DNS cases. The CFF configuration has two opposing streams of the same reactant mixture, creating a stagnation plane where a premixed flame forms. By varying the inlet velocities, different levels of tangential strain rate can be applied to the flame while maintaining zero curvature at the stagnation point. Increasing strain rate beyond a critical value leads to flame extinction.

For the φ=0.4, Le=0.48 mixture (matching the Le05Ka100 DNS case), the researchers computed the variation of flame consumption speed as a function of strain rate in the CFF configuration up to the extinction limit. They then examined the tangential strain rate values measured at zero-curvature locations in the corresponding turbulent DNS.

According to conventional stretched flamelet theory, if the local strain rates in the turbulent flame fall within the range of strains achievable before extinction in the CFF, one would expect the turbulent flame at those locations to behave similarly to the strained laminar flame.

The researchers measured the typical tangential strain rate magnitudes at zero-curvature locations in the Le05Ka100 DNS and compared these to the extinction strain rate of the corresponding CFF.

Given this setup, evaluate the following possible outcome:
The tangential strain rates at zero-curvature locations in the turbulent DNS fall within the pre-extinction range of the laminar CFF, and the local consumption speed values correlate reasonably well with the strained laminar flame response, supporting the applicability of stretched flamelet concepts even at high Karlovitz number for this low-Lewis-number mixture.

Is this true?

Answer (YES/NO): NO